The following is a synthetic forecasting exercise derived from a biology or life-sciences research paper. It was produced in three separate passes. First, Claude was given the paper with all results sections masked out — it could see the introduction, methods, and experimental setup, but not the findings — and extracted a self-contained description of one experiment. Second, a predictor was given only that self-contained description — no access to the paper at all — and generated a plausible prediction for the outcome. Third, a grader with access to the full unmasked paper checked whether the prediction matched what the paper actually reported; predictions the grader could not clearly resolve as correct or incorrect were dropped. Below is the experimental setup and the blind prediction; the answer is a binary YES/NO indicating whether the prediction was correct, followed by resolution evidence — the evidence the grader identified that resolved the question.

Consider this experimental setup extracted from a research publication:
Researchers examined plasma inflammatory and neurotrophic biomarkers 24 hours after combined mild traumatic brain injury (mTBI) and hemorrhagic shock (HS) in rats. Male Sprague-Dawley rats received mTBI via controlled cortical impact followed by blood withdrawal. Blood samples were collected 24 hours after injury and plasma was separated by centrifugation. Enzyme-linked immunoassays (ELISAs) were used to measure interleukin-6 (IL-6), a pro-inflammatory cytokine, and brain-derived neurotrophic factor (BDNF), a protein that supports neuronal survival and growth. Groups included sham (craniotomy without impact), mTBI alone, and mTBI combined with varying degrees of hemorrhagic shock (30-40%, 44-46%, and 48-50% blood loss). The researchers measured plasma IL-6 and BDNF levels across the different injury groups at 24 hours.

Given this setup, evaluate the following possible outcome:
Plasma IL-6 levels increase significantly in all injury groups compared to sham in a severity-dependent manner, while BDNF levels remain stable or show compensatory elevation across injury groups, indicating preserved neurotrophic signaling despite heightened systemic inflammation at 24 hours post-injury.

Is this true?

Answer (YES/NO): NO